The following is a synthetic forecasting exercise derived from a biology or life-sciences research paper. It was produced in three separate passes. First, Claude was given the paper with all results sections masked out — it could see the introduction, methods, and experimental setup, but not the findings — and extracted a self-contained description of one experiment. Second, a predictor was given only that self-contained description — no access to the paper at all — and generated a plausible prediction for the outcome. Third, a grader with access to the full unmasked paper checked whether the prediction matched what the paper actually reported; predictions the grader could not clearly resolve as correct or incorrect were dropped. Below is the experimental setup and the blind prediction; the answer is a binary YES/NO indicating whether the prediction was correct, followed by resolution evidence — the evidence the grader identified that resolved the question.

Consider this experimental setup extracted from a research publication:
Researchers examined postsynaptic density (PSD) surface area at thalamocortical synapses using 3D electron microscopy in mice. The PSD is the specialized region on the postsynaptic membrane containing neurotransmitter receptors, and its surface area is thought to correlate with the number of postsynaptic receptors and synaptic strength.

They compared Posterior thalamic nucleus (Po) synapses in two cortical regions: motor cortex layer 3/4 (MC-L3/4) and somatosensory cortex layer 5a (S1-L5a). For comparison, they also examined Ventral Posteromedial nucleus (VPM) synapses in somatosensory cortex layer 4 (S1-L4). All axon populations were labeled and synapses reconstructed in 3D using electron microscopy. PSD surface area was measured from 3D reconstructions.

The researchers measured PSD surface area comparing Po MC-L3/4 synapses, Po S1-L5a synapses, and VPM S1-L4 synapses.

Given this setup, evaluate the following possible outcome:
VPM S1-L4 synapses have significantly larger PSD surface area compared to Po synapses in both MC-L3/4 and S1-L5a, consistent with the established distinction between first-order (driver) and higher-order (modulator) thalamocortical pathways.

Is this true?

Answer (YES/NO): NO